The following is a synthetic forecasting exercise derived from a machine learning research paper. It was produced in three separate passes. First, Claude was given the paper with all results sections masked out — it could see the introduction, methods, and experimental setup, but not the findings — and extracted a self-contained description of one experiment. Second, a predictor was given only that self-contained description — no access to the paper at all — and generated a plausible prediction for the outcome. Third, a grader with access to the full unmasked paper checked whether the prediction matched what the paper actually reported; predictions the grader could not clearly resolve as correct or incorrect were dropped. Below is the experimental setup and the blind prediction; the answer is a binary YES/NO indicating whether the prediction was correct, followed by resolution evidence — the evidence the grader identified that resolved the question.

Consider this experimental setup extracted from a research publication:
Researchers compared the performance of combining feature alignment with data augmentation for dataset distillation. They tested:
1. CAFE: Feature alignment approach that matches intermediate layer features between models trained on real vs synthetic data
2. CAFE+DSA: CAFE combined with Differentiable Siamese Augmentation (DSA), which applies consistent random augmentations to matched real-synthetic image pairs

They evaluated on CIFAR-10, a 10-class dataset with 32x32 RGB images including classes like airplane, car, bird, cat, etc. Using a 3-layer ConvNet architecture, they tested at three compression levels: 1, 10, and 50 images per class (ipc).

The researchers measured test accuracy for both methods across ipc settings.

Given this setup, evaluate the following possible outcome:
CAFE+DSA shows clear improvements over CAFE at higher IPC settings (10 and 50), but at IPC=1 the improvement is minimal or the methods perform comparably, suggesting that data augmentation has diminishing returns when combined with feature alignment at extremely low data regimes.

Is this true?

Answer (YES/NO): YES